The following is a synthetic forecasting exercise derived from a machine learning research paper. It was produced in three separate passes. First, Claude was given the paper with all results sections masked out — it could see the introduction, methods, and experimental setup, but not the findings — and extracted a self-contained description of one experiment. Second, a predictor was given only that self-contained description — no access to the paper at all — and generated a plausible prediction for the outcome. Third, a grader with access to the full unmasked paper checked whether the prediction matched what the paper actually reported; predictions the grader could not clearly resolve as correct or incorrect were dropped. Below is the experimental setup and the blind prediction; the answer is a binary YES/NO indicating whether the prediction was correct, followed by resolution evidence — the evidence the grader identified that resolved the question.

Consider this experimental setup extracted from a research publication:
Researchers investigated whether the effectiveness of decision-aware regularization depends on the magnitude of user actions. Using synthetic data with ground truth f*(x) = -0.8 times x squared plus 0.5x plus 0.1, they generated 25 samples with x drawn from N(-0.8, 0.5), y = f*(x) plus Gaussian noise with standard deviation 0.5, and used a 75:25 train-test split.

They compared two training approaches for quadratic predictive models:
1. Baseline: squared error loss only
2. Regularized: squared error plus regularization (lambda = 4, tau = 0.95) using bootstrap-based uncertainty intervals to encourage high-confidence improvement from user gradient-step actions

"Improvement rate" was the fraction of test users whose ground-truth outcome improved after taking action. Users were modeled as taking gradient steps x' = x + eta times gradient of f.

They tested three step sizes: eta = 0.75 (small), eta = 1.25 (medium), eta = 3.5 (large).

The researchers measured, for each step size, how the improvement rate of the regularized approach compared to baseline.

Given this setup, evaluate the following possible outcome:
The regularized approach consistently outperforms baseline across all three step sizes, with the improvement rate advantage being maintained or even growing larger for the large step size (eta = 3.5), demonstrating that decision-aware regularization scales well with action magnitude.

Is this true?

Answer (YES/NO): NO